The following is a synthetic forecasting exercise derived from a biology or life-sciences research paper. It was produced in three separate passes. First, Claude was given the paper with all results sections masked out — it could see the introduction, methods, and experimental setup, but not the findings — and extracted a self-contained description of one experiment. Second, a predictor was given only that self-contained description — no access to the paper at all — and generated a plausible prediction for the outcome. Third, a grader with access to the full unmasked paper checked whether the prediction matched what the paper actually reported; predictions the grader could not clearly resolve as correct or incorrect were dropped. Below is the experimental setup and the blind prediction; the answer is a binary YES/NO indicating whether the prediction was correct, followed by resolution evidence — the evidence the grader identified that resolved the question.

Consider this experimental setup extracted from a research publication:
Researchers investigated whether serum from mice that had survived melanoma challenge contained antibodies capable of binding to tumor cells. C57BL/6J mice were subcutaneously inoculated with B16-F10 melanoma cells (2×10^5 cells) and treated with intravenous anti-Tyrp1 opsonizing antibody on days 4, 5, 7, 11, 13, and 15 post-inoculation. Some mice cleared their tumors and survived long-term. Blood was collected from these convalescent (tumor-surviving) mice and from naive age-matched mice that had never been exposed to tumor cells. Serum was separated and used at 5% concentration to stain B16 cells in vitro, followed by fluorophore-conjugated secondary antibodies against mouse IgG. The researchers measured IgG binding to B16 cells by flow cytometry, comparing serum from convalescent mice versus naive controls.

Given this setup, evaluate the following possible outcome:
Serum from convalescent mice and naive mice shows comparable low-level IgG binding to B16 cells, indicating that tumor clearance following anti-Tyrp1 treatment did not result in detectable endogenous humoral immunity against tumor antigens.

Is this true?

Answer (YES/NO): NO